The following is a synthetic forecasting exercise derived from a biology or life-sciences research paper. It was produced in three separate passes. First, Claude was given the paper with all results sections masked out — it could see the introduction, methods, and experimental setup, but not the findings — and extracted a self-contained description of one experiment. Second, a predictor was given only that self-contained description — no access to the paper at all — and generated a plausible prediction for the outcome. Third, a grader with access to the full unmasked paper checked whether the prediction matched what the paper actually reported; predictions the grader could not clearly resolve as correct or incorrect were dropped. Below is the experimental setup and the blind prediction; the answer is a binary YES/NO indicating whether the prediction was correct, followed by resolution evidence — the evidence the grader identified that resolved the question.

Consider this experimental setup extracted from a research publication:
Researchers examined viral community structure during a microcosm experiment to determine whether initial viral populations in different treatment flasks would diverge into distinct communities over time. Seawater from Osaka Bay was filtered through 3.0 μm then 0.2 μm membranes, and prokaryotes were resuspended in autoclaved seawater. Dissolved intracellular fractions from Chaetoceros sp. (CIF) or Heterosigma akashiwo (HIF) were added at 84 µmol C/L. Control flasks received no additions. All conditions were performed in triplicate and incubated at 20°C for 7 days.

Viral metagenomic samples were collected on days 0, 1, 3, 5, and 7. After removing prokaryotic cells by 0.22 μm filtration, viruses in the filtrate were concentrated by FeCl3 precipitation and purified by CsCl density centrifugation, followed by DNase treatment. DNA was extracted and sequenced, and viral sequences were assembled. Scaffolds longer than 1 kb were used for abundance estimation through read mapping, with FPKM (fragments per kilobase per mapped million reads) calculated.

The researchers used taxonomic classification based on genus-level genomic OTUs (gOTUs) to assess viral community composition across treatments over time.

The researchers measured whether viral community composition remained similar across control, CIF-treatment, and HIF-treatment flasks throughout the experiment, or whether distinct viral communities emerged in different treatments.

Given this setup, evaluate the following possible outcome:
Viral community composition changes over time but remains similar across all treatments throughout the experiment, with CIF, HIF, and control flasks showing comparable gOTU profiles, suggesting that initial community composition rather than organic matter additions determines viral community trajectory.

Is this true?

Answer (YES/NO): NO